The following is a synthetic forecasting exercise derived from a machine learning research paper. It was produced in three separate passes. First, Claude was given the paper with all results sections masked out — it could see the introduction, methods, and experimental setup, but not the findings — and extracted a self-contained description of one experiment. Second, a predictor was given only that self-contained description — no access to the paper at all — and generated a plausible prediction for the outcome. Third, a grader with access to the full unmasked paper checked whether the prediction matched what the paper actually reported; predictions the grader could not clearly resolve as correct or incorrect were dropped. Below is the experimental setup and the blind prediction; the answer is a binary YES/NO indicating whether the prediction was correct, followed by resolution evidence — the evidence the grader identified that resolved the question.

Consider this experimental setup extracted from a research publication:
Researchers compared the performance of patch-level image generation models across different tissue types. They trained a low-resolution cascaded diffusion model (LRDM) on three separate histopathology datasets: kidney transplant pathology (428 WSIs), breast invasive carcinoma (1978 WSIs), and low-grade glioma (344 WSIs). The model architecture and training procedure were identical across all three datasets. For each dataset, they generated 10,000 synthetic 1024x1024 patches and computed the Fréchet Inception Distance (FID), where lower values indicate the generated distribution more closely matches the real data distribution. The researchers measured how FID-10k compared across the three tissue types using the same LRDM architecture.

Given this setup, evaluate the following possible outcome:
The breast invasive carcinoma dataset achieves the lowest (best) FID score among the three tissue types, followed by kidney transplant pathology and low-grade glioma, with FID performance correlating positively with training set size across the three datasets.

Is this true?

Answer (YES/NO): NO